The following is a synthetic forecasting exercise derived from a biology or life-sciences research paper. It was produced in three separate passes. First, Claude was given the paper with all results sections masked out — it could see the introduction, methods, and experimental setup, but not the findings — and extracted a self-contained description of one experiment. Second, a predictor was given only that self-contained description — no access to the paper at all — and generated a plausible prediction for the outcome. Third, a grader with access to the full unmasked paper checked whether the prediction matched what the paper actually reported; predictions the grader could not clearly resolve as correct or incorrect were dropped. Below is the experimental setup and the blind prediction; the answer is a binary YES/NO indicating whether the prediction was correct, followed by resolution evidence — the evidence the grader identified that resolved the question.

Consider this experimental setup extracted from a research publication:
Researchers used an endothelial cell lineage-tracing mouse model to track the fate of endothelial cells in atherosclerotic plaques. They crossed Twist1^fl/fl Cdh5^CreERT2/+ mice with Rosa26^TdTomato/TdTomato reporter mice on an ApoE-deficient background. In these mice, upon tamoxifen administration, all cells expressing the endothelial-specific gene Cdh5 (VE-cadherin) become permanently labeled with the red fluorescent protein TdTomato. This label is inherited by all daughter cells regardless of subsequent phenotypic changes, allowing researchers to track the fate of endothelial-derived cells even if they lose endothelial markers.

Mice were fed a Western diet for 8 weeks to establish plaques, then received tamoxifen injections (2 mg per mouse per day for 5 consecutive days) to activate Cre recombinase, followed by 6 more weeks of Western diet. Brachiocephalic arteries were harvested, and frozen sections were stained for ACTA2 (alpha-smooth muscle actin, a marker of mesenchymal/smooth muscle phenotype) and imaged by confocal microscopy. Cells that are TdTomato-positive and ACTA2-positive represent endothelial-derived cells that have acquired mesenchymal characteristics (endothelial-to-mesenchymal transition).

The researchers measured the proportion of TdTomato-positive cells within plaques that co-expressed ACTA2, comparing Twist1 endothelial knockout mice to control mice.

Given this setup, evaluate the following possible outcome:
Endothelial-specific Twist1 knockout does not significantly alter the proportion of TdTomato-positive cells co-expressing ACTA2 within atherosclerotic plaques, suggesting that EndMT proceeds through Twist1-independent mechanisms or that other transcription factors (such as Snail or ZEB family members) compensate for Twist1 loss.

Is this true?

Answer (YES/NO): NO